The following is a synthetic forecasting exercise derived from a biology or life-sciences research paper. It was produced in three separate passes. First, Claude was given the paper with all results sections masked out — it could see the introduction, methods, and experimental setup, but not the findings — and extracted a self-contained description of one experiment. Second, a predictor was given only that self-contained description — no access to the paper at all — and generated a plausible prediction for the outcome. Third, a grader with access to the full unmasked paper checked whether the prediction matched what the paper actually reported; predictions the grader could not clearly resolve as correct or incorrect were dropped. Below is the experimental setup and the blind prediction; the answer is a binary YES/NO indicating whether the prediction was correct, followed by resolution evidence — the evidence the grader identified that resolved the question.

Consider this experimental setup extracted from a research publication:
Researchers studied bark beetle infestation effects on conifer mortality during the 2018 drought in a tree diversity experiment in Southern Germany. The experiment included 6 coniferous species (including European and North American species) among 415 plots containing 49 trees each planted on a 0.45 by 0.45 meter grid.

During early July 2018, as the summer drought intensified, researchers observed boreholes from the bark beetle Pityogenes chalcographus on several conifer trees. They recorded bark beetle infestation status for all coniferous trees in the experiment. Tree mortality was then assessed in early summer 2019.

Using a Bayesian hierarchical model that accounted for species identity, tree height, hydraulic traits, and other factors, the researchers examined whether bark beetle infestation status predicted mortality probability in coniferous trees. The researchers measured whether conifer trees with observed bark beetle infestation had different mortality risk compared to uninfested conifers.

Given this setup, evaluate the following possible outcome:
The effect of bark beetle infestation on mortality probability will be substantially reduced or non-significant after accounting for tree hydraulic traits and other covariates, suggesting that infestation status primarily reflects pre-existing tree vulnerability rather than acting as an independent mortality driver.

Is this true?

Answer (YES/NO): NO